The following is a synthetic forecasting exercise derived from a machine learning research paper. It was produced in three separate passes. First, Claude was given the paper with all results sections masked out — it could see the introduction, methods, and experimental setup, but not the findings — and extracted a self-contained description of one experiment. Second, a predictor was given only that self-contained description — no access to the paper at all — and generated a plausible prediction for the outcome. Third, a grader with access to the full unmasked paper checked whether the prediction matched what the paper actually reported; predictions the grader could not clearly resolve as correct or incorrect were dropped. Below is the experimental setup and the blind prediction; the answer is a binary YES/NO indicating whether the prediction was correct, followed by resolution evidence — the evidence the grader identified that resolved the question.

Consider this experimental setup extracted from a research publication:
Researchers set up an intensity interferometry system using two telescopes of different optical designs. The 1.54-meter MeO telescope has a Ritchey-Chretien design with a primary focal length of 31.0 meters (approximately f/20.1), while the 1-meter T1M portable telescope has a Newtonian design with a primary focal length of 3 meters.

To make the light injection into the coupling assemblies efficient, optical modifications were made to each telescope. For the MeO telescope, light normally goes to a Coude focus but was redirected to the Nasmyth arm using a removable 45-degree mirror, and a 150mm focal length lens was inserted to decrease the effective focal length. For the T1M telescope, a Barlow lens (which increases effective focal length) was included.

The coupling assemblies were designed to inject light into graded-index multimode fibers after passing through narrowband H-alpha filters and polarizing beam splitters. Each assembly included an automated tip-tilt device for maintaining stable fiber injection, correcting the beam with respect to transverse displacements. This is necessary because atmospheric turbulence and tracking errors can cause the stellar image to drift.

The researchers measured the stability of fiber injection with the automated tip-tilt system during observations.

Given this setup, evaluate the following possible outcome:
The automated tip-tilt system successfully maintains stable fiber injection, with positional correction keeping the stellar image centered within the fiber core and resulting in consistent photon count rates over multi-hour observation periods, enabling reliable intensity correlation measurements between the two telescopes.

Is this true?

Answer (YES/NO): YES